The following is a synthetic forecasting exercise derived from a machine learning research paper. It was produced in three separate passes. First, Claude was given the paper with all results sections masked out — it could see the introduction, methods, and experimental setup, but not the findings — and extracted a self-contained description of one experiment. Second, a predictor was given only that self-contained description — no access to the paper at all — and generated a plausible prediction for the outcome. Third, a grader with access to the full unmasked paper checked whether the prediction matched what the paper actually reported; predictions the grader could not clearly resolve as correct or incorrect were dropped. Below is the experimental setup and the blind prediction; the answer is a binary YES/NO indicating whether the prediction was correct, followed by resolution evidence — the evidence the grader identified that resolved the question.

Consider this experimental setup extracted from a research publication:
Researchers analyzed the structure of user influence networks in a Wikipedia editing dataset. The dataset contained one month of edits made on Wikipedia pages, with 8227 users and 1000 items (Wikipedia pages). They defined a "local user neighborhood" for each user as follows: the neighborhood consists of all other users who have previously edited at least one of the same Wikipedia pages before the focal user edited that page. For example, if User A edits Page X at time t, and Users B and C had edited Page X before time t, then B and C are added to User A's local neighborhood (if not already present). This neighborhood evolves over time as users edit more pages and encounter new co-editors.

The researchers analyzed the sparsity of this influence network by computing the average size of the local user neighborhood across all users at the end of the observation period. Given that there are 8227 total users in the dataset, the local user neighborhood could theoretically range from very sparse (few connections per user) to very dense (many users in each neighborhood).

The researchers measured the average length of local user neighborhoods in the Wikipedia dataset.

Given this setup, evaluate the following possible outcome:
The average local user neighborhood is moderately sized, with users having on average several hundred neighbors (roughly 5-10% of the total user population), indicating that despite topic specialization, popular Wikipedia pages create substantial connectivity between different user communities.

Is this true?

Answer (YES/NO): NO